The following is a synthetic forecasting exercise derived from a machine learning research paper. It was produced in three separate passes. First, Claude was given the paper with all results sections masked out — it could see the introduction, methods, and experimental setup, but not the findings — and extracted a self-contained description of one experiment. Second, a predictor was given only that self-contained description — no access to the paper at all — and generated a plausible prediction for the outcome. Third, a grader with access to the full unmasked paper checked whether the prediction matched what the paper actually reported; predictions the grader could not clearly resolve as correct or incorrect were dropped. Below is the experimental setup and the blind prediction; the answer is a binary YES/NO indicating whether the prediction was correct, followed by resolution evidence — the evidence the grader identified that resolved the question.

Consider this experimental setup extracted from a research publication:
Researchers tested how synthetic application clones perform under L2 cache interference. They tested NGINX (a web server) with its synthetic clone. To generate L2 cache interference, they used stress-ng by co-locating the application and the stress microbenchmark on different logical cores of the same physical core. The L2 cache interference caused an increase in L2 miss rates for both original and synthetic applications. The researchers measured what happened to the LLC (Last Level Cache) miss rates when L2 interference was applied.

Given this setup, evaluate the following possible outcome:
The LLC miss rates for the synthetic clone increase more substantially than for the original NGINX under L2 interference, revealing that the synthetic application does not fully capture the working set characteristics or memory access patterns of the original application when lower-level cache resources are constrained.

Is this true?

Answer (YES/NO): NO